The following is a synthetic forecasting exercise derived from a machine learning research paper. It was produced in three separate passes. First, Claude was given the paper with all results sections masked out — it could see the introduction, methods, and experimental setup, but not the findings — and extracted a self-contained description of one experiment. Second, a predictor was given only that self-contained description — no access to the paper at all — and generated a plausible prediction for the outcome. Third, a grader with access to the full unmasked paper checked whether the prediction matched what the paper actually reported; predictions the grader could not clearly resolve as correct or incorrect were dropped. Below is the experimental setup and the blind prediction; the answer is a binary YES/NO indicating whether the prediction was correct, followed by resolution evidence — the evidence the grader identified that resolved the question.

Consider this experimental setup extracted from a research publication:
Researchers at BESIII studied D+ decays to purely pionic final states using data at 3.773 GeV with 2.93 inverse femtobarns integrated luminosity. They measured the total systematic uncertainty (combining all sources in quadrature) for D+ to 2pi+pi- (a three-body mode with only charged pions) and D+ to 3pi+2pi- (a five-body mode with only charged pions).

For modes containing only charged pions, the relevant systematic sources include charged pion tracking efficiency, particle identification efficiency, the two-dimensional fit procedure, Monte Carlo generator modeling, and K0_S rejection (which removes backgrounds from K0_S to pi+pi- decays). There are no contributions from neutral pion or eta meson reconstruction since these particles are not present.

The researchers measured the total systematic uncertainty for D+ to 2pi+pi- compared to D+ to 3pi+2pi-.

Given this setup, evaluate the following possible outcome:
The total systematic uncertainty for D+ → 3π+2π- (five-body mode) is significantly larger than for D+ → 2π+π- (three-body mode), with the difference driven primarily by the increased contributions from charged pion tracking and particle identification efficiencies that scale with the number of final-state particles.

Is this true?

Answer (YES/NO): NO